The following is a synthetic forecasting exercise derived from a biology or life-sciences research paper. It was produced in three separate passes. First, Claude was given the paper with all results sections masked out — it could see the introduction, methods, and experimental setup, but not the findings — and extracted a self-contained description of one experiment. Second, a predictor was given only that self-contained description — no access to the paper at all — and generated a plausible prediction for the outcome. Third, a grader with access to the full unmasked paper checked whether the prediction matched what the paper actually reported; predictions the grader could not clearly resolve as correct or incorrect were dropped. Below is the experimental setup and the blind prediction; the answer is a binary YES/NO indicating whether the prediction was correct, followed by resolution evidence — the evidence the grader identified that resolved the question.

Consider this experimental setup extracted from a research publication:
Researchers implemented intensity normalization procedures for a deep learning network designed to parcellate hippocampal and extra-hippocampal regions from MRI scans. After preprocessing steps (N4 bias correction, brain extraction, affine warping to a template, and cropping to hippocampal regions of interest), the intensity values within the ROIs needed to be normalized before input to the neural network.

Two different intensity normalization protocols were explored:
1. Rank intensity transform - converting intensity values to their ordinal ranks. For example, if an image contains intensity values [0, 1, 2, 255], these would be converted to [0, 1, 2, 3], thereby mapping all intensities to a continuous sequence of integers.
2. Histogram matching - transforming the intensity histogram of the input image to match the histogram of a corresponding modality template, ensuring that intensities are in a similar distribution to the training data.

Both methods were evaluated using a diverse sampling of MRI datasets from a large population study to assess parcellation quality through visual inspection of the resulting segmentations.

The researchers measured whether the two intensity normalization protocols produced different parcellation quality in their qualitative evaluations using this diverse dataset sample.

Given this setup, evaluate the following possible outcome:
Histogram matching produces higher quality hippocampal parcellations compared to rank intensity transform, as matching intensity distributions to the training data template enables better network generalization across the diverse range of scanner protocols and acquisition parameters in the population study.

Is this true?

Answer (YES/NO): NO